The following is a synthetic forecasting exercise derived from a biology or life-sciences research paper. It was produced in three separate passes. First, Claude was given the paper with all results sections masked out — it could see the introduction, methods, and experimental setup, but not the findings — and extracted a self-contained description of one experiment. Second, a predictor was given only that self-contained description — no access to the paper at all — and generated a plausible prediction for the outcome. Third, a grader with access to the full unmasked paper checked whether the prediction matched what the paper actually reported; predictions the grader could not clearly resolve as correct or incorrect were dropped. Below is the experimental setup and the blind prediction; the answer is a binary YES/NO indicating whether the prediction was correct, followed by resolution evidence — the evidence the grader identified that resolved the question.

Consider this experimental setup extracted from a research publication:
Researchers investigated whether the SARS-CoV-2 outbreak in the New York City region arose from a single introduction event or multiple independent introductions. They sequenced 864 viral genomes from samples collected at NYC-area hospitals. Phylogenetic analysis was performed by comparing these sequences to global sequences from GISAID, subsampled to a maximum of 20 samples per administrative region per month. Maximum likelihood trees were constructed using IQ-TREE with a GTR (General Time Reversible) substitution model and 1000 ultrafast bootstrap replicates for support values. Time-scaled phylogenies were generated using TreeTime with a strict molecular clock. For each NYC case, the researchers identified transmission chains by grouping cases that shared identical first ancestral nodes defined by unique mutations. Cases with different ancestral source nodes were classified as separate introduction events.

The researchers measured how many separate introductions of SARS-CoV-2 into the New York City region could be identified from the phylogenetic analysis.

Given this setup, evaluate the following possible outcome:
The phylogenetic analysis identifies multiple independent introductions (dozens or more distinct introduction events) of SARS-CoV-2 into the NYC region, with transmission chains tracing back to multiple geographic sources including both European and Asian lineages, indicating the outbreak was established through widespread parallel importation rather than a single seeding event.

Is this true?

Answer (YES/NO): YES